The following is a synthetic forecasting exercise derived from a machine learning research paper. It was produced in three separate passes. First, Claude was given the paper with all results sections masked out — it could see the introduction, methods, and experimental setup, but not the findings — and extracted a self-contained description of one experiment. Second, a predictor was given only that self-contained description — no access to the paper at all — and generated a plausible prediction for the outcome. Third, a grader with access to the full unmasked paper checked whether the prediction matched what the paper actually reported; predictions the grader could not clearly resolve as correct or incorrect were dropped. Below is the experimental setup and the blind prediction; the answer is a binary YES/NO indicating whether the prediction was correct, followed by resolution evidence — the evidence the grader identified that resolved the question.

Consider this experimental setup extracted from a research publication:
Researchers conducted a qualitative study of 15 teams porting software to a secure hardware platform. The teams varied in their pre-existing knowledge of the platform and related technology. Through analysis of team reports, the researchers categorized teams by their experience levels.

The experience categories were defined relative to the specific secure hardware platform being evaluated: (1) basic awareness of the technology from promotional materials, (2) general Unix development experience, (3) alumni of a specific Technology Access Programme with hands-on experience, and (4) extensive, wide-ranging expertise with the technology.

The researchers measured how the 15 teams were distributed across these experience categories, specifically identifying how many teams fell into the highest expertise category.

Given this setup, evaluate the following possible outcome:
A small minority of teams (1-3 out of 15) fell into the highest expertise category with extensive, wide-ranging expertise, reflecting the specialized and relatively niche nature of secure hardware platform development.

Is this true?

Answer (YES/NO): YES